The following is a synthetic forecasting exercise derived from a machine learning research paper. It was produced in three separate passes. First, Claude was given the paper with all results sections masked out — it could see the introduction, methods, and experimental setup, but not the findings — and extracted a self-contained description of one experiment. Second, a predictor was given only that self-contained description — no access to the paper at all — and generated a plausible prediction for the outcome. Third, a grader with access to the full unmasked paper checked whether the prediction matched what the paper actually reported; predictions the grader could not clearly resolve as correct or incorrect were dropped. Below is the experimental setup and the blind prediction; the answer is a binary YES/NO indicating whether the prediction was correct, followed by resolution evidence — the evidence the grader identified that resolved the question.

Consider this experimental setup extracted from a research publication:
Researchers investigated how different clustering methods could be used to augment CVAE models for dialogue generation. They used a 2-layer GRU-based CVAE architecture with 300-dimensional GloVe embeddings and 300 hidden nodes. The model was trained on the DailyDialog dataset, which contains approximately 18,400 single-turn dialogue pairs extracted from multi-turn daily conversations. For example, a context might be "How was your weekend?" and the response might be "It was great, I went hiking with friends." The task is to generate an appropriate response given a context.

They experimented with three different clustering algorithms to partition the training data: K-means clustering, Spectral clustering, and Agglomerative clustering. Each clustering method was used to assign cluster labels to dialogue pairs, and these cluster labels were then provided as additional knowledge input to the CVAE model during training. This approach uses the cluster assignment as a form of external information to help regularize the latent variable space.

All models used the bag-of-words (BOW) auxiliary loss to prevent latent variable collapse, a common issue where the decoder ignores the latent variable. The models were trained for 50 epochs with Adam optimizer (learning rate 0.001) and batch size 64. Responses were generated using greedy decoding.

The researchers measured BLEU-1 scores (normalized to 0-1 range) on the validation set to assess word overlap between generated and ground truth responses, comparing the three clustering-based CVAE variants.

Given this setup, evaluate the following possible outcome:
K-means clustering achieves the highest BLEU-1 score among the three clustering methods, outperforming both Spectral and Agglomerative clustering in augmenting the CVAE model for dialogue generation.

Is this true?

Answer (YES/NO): NO